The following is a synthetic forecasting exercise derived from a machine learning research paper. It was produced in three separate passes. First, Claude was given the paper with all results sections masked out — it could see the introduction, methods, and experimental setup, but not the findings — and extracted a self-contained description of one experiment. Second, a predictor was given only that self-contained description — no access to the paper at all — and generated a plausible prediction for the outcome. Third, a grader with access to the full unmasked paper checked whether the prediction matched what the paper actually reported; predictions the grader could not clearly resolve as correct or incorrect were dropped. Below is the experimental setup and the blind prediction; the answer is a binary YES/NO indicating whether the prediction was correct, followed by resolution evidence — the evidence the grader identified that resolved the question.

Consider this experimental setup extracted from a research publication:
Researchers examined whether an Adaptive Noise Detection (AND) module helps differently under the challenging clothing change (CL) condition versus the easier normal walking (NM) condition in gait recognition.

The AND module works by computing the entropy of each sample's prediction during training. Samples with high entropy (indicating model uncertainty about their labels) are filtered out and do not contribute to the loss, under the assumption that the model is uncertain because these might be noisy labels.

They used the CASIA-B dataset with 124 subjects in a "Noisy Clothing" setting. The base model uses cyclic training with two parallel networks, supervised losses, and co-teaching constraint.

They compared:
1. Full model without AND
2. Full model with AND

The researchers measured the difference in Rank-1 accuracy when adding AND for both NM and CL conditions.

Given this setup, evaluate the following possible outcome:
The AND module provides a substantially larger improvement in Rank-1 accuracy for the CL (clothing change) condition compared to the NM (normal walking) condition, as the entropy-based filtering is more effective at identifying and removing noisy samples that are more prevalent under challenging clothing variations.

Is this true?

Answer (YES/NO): YES